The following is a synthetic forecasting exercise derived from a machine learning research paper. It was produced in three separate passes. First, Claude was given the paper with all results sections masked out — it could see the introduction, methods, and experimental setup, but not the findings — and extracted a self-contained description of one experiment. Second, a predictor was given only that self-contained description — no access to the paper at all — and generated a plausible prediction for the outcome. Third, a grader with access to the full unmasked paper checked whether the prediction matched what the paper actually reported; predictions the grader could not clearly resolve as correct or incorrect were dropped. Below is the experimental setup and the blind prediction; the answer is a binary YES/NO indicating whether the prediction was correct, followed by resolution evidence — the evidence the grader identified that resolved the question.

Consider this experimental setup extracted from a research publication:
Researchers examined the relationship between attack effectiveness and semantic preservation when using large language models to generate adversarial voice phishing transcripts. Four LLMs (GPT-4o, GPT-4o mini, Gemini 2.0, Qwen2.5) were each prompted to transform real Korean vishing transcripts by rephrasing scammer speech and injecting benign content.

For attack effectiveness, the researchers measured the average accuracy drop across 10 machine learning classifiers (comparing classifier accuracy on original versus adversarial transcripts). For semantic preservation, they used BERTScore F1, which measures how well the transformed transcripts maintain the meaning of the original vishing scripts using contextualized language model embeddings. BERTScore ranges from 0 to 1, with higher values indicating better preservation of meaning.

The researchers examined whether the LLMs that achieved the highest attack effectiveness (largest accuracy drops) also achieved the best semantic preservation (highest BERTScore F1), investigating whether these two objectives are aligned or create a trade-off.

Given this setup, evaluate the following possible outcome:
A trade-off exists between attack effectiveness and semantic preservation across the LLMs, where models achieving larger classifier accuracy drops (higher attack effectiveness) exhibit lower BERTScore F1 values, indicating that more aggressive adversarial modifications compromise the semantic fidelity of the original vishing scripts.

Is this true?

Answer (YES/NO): YES